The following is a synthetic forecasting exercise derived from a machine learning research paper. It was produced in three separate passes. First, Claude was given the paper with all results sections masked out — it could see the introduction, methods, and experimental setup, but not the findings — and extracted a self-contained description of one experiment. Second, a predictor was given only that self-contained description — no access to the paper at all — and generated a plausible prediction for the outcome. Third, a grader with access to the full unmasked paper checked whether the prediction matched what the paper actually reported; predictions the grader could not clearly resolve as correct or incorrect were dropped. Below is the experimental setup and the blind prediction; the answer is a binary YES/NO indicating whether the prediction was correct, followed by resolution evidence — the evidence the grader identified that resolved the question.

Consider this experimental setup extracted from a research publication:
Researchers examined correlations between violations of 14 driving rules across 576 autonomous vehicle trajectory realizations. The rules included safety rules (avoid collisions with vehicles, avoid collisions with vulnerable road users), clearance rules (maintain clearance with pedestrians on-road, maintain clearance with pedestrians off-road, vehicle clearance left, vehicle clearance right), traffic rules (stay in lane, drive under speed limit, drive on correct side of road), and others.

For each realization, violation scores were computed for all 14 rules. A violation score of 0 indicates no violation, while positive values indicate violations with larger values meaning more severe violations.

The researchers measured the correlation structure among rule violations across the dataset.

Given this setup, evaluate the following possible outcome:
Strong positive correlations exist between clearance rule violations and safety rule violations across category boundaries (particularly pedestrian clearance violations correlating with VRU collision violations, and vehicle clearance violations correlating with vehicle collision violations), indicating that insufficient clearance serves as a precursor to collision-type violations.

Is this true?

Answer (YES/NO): NO